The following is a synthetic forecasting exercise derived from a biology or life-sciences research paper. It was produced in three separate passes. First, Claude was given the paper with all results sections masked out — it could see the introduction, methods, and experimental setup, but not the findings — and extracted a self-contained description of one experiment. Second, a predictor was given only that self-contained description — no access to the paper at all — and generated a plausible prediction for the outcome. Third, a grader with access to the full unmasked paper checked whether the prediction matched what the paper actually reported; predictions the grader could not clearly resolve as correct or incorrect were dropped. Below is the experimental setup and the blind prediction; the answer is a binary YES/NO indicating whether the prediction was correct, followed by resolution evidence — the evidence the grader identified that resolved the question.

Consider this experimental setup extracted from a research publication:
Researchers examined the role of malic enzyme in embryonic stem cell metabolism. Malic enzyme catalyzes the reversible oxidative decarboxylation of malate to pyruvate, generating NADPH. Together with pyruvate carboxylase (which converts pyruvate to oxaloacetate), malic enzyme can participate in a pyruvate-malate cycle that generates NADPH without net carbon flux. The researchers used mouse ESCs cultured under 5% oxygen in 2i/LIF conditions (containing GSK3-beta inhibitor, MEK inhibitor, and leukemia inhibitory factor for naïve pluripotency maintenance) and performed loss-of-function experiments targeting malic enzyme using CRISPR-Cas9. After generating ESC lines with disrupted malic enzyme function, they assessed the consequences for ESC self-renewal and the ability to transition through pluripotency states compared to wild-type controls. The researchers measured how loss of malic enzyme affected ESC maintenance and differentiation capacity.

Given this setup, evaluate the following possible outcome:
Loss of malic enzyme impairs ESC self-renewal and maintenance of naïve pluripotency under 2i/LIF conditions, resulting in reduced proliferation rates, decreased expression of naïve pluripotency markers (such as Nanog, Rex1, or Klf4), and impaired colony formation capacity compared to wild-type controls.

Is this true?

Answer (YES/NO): NO